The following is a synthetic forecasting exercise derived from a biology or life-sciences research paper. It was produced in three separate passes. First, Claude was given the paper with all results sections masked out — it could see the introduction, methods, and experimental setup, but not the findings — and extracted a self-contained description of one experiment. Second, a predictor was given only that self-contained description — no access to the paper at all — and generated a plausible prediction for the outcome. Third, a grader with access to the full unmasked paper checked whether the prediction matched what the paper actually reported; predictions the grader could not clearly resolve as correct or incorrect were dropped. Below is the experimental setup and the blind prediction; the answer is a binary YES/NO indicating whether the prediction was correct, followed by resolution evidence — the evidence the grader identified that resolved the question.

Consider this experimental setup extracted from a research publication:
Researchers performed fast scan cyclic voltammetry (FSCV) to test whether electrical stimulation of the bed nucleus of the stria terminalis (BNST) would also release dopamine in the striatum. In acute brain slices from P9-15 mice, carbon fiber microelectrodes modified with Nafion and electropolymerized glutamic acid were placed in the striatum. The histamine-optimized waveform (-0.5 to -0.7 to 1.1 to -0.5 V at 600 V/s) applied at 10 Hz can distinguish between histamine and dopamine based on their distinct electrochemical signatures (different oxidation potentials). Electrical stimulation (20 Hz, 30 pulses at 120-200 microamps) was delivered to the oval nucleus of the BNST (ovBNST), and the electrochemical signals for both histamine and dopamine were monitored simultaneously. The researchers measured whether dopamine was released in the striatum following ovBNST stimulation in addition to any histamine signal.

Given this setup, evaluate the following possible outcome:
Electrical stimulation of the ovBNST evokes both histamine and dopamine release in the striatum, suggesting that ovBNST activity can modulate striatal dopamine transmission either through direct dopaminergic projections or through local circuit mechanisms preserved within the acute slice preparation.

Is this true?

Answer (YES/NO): YES